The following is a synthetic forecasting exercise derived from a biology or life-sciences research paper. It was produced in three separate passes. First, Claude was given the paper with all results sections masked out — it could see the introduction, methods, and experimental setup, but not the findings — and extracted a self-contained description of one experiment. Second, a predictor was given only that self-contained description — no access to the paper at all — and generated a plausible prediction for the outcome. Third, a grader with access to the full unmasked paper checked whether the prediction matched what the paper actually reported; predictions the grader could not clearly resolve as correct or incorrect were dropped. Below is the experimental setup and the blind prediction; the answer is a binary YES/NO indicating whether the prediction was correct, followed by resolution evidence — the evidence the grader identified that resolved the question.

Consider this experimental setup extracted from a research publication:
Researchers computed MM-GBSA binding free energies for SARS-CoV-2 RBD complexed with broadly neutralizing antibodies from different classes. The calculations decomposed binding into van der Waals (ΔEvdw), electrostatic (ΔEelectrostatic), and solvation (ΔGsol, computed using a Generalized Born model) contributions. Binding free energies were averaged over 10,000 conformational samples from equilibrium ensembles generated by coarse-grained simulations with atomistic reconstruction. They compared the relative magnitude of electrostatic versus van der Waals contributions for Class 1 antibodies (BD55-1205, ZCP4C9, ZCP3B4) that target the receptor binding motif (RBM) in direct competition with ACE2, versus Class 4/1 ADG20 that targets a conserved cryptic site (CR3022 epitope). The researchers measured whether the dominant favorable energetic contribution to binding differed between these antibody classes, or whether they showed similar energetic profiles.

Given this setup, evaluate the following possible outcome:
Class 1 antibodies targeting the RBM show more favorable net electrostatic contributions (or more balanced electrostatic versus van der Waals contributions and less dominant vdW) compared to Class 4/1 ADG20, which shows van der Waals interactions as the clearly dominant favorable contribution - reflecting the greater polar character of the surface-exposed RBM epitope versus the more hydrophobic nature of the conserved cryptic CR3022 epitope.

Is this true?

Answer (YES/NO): NO